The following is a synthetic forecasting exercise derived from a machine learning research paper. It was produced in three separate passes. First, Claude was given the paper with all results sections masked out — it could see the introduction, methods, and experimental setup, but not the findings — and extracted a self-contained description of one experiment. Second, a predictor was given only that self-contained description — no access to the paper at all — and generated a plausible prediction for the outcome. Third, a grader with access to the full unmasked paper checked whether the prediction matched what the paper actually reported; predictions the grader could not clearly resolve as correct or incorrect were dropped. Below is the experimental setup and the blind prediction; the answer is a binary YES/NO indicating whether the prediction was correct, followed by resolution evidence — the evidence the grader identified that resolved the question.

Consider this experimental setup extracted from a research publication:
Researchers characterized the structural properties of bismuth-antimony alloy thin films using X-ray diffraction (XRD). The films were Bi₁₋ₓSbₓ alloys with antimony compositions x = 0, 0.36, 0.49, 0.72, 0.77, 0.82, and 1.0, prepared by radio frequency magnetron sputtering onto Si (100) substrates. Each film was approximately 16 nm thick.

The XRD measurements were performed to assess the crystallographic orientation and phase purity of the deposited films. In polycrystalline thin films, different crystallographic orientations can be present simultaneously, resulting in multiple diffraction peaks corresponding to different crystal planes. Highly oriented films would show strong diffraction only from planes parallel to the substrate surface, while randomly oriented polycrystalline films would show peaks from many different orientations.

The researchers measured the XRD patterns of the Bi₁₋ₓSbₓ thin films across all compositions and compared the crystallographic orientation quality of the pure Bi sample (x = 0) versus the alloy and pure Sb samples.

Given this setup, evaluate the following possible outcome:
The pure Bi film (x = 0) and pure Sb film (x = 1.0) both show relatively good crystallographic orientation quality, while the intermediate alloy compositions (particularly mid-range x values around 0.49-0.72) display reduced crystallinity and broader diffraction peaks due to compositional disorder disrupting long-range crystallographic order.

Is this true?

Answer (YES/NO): NO